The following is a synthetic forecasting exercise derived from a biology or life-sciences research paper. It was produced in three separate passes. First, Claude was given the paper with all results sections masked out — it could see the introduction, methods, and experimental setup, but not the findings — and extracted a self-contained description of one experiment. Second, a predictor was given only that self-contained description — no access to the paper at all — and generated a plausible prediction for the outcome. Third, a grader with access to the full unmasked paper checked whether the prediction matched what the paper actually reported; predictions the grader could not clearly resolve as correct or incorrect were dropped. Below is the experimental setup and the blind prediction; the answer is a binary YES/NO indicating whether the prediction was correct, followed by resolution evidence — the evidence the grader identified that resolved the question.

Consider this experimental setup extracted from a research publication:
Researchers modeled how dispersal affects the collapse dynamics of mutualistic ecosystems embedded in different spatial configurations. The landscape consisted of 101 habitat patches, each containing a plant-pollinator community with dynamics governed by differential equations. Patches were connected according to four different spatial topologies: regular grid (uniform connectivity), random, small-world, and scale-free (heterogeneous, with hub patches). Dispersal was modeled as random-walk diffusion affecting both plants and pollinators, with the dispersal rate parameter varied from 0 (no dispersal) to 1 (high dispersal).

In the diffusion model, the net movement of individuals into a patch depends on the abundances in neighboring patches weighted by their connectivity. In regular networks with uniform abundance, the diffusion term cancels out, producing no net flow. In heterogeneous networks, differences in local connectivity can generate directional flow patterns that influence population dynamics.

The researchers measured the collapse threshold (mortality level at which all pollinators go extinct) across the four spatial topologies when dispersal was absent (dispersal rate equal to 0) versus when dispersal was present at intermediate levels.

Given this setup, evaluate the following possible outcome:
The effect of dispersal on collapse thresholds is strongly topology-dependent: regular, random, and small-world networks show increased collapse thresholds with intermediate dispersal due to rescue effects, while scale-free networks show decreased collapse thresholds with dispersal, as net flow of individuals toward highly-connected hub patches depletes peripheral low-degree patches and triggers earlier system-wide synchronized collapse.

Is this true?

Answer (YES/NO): NO